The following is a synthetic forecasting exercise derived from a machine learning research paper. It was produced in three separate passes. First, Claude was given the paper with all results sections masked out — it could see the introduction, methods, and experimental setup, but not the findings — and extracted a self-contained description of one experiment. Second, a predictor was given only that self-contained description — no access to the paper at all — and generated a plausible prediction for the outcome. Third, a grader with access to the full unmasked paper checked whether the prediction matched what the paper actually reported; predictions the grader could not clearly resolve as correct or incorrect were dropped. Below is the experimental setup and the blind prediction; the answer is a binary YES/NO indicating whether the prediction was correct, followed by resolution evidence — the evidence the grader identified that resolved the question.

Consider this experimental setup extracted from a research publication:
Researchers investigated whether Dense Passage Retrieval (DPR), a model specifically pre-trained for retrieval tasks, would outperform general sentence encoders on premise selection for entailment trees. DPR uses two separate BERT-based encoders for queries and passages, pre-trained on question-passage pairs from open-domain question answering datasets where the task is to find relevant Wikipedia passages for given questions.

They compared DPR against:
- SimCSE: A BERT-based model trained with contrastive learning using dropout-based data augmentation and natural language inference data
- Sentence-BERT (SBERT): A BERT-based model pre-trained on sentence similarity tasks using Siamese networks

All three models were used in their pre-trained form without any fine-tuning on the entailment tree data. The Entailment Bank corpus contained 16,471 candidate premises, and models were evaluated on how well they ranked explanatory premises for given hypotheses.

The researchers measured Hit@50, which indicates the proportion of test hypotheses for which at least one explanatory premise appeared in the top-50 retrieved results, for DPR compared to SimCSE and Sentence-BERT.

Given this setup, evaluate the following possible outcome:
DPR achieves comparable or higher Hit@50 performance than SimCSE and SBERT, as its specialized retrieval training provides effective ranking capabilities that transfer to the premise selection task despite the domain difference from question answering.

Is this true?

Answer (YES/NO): NO